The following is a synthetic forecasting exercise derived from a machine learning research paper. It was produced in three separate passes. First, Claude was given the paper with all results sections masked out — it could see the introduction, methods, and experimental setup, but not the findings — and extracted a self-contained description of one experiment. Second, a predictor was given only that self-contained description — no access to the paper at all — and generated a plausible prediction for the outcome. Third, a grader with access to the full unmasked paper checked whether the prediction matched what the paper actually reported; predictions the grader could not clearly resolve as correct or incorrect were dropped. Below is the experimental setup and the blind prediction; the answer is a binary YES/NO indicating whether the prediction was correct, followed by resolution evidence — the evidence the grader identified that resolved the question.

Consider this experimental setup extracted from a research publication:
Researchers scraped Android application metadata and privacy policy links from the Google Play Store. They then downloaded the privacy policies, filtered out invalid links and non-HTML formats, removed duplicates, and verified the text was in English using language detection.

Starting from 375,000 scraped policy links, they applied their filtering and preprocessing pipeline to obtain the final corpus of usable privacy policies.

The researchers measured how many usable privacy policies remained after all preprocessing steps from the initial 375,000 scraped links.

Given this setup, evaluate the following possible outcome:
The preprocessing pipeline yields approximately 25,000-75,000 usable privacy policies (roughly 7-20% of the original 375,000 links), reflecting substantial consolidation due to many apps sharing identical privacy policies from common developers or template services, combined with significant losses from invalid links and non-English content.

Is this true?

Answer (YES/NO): YES